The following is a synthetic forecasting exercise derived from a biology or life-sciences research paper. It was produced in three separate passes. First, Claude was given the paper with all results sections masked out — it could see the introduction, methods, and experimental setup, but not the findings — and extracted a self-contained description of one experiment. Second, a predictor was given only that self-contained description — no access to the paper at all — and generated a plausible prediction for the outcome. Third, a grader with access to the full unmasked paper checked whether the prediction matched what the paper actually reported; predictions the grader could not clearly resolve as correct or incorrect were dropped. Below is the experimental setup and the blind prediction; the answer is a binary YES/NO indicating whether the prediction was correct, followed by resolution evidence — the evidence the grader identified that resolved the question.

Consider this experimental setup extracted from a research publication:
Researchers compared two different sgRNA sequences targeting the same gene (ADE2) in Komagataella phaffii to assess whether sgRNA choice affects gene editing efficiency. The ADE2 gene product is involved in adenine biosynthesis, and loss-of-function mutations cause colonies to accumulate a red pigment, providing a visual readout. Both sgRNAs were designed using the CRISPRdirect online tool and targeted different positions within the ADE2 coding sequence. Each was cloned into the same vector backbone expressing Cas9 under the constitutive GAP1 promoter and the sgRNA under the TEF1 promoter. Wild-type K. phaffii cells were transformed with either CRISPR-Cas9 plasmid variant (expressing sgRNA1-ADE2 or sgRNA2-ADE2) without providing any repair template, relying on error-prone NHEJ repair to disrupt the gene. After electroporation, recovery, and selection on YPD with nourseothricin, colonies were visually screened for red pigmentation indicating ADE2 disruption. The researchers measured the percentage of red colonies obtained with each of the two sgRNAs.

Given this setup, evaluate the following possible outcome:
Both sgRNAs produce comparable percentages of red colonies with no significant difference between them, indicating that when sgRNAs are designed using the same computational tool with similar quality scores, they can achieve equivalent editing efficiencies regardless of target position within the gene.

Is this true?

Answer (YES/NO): YES